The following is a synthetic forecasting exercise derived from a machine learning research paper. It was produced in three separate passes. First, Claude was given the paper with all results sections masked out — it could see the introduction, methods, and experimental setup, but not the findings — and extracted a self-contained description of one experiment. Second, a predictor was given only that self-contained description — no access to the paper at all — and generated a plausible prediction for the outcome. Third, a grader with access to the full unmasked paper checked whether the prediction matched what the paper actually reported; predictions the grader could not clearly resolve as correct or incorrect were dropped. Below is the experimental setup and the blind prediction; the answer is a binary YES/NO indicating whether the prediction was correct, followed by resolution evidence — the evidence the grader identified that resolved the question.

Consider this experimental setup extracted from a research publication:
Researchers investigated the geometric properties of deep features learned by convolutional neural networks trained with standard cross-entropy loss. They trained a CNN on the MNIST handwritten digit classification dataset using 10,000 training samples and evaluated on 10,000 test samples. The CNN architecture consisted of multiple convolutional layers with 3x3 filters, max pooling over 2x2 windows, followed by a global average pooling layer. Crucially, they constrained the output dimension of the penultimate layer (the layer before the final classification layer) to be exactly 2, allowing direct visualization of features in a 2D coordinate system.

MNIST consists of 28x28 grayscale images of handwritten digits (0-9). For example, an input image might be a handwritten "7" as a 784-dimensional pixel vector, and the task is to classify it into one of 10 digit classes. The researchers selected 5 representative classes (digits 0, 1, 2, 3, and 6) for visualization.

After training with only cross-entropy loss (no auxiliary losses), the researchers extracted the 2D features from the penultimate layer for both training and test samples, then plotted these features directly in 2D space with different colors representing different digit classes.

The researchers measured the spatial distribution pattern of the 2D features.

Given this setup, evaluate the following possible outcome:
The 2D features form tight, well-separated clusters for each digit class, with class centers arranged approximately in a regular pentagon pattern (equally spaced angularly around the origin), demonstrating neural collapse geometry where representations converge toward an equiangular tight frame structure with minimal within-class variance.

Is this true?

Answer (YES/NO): NO